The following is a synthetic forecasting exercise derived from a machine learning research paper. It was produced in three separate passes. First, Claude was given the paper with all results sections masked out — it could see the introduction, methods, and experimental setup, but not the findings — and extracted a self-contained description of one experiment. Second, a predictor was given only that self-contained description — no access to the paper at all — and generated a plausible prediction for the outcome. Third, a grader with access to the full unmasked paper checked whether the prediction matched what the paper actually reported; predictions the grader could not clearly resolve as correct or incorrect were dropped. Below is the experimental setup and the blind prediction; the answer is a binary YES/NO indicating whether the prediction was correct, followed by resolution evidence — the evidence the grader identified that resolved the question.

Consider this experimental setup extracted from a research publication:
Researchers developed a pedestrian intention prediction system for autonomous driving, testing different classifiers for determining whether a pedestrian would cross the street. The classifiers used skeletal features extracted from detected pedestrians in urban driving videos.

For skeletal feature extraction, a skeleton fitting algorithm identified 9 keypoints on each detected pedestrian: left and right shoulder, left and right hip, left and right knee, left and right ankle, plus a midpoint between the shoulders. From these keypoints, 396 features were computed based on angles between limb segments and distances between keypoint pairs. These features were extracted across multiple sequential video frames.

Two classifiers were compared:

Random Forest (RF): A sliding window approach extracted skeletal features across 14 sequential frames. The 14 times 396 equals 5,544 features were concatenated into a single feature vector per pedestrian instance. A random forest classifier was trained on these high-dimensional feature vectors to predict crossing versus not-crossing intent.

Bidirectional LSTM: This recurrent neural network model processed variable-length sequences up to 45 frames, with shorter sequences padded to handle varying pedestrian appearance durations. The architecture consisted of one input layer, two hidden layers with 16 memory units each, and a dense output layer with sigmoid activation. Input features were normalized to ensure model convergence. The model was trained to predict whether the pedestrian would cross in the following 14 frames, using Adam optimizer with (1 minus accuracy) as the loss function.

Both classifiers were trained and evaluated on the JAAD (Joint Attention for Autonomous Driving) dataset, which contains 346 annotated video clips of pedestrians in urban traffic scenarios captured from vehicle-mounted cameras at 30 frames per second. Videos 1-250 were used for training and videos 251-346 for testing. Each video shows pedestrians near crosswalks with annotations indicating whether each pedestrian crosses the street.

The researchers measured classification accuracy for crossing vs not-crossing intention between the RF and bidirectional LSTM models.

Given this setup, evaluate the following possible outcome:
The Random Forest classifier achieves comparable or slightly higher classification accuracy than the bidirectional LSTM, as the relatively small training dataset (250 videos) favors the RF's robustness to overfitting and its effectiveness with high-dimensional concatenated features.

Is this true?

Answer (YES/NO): YES